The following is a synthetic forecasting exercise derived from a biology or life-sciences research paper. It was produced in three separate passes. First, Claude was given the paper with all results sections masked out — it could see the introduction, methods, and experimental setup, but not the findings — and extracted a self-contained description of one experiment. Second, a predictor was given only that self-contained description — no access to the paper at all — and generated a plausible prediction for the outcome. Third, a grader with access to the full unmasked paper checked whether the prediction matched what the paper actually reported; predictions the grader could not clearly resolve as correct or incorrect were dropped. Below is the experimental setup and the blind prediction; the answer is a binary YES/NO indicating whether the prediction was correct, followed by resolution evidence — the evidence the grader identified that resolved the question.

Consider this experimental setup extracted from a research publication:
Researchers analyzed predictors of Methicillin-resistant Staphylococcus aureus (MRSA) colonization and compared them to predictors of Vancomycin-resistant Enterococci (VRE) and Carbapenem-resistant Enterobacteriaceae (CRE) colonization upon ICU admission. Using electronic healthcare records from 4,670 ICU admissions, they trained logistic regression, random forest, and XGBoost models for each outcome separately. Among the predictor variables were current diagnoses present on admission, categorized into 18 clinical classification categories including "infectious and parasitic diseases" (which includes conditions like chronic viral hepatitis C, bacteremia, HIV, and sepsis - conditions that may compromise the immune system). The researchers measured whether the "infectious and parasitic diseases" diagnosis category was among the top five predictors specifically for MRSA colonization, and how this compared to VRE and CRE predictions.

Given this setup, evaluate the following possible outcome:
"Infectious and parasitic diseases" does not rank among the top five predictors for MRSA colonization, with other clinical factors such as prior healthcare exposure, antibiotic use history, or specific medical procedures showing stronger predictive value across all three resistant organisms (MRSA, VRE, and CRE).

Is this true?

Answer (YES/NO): NO